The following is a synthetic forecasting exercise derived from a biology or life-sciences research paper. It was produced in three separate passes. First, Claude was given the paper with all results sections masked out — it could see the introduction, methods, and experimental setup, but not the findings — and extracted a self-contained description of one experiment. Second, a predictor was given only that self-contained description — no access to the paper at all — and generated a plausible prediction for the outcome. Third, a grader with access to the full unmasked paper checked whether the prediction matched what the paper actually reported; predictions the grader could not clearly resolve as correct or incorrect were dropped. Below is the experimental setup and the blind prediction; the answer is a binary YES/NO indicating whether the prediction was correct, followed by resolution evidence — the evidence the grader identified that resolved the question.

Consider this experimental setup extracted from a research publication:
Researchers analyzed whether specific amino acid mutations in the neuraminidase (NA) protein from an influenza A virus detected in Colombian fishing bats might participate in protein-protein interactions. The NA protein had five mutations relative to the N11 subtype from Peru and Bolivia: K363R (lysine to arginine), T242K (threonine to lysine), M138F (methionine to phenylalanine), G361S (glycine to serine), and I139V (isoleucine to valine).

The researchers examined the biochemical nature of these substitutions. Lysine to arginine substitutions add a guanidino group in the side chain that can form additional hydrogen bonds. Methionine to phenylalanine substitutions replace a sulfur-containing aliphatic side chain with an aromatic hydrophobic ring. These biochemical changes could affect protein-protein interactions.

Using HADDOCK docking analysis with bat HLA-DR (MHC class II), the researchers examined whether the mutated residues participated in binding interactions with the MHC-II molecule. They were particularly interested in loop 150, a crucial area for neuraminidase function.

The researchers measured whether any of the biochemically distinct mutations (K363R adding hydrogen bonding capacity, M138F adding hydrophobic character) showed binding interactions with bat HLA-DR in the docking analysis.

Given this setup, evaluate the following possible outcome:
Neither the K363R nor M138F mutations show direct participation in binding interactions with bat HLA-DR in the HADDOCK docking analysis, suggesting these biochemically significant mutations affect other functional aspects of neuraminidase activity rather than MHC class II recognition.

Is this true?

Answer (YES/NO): NO